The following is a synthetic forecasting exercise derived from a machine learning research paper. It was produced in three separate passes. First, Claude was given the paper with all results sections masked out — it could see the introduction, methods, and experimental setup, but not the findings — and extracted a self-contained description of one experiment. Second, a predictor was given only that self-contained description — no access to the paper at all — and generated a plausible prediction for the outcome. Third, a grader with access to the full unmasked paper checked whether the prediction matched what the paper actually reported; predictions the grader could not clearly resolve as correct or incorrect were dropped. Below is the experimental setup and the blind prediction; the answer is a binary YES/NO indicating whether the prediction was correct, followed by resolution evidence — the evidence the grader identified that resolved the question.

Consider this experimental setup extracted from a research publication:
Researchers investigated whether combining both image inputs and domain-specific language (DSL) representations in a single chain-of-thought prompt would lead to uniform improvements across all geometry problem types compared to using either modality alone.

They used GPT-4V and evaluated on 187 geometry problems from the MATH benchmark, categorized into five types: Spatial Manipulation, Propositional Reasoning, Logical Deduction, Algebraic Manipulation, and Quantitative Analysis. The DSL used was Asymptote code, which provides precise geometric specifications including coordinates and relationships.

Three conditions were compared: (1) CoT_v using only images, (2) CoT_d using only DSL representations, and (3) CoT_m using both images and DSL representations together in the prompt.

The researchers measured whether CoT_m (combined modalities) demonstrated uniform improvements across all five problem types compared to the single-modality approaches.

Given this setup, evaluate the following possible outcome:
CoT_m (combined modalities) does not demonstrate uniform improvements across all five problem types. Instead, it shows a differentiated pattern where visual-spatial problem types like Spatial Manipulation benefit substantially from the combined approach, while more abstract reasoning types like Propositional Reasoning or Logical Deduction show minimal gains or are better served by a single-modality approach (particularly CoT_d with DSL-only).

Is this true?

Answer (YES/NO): NO